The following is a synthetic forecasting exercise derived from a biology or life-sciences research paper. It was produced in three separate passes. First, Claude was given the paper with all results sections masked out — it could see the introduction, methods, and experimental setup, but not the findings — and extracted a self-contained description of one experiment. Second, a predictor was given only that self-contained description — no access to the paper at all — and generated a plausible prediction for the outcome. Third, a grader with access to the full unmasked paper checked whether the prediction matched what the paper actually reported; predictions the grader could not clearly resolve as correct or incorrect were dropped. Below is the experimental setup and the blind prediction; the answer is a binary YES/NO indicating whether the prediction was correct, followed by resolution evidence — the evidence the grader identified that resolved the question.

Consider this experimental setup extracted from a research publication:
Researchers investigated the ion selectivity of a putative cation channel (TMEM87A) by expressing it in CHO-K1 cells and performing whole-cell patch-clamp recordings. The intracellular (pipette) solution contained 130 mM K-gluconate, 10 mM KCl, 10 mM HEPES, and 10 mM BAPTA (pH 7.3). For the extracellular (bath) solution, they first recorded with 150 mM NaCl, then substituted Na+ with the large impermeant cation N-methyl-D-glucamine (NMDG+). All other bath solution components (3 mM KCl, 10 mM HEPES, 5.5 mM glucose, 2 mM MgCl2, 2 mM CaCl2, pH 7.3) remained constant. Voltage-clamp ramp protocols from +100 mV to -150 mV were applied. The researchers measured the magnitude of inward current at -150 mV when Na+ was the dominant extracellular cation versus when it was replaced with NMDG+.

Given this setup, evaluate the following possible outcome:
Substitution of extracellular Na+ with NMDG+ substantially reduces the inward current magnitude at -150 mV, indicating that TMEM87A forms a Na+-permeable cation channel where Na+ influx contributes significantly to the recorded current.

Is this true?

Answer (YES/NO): YES